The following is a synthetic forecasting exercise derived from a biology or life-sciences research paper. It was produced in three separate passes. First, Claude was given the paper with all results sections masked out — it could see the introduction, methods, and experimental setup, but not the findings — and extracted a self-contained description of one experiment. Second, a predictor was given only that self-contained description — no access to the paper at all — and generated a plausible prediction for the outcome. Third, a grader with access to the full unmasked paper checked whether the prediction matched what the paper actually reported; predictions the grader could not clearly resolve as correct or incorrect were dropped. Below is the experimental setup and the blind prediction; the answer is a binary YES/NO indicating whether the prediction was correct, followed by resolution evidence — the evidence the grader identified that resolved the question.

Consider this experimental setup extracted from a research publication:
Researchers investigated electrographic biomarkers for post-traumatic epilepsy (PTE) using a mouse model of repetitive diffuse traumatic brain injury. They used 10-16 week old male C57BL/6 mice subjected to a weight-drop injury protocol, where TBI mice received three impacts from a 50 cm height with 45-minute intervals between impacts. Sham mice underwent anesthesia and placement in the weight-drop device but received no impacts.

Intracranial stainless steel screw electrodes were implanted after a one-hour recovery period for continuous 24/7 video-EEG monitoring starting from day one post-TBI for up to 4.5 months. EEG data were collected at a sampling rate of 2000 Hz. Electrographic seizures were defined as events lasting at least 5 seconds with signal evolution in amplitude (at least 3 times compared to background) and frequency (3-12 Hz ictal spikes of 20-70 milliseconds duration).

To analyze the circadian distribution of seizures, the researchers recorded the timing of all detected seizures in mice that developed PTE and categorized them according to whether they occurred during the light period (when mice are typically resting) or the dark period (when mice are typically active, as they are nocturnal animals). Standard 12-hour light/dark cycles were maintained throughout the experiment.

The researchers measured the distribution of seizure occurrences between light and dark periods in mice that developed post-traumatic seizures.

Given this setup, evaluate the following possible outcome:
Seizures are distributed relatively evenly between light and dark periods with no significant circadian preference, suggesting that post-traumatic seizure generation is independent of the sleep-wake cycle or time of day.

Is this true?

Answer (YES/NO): NO